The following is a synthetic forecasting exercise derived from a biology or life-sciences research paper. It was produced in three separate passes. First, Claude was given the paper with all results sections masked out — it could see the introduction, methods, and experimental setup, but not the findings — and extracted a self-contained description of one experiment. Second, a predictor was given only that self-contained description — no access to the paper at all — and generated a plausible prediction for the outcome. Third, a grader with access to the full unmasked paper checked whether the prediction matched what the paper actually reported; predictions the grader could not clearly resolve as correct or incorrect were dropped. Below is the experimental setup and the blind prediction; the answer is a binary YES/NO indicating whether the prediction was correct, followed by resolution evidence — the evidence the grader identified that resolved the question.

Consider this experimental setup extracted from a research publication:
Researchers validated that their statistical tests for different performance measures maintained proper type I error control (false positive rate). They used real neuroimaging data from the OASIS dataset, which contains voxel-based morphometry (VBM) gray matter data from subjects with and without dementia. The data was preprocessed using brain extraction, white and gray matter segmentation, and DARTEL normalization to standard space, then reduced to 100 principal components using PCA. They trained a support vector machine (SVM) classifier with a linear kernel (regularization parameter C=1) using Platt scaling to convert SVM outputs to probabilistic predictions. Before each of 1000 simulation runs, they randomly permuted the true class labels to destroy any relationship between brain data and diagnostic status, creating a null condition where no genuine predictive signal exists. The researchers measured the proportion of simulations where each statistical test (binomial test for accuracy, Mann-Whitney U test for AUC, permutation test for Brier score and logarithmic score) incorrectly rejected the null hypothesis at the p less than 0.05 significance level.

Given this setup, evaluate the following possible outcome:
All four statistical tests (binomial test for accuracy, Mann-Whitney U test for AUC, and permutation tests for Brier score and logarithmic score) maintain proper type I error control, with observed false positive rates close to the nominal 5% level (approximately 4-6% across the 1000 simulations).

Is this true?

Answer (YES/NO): NO